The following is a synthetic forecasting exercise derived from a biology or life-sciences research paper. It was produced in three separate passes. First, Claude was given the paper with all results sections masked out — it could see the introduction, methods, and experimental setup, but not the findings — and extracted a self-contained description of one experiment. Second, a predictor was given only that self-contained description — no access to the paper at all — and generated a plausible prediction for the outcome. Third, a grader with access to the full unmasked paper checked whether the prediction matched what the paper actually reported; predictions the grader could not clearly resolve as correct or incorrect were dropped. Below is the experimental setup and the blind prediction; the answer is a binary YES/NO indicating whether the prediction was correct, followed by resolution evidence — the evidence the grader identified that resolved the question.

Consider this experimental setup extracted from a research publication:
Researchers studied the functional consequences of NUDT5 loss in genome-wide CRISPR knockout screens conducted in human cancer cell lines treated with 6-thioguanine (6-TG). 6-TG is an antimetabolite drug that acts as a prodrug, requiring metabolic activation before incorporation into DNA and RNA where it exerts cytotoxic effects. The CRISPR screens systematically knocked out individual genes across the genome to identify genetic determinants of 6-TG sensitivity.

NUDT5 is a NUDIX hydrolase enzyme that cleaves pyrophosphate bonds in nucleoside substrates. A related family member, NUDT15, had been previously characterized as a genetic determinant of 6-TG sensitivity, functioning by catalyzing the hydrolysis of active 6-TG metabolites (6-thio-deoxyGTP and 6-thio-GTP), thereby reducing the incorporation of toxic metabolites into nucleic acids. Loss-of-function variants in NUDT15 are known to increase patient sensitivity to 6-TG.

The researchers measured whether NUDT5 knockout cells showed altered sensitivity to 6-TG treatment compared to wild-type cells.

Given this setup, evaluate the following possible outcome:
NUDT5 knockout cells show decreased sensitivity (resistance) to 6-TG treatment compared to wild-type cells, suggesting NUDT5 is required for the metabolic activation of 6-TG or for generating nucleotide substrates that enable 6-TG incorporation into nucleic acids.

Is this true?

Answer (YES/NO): YES